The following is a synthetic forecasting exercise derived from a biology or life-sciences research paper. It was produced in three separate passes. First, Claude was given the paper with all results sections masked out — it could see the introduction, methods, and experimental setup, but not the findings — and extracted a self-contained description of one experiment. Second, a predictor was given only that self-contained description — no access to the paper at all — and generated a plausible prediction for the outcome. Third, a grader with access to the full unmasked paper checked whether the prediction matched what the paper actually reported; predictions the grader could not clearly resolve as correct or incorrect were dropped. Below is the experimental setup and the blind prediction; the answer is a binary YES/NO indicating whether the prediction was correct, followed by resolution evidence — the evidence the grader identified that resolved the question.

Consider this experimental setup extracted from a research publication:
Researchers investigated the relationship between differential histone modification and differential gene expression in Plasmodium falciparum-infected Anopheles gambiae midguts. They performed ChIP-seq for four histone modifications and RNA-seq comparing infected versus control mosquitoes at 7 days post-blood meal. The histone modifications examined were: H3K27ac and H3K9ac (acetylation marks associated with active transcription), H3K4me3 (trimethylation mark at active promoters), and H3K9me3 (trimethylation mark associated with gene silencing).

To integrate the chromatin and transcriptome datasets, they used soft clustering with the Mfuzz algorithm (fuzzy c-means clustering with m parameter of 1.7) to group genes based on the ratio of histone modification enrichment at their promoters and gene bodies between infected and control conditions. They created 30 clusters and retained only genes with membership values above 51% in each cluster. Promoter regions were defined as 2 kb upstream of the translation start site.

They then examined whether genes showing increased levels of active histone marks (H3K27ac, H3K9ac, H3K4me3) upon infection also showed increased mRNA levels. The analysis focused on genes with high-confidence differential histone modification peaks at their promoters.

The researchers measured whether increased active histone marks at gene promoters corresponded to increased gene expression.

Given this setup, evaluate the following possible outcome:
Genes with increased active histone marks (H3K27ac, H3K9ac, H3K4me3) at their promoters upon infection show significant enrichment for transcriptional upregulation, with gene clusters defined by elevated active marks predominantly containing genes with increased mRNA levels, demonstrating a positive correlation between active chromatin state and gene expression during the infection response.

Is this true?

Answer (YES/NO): NO